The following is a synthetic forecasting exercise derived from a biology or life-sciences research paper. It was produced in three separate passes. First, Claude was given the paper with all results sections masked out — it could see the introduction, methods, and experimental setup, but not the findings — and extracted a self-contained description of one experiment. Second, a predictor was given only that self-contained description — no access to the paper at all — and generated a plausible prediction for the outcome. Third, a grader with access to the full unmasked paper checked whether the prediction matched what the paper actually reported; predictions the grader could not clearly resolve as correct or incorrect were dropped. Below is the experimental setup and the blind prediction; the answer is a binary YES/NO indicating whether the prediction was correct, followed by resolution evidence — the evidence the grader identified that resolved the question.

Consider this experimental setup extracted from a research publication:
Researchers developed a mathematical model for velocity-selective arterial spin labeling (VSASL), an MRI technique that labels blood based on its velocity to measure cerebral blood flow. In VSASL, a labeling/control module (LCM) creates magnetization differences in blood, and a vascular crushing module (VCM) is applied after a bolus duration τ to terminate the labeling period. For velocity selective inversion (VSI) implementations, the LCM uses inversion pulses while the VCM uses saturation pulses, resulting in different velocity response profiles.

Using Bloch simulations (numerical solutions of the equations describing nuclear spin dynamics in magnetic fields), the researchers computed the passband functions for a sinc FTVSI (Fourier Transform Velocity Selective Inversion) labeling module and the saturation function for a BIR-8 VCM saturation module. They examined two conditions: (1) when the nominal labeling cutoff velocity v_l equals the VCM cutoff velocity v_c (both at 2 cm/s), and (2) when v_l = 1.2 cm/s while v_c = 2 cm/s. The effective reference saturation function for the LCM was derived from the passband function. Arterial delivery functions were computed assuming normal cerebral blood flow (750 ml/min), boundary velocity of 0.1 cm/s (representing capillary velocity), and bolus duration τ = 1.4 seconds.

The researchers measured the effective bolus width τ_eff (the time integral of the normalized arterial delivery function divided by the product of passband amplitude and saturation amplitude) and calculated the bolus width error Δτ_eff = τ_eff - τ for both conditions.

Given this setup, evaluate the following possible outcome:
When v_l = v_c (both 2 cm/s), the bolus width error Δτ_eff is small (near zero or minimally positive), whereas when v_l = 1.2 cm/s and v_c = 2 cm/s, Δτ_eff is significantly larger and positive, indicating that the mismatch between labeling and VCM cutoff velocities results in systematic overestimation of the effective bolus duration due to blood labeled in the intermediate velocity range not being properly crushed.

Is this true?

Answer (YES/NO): NO